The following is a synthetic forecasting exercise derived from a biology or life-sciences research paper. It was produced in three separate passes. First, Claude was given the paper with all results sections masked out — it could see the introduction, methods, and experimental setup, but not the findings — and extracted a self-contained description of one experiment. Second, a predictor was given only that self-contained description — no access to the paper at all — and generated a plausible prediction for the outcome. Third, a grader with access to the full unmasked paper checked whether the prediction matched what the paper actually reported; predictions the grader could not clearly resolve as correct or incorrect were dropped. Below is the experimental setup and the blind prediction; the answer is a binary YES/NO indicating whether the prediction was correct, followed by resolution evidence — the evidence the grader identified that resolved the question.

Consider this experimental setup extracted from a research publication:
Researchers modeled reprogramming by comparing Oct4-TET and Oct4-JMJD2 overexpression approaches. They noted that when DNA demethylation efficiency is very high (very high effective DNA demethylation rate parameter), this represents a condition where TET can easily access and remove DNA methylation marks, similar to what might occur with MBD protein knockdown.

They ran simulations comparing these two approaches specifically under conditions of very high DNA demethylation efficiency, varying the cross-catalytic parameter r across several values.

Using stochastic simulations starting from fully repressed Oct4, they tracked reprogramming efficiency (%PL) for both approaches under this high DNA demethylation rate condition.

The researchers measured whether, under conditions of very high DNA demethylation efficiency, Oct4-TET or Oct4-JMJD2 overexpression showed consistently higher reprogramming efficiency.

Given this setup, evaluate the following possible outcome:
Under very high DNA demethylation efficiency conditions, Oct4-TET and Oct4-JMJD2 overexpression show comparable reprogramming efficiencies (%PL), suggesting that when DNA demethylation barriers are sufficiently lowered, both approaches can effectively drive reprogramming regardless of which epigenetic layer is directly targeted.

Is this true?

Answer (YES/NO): NO